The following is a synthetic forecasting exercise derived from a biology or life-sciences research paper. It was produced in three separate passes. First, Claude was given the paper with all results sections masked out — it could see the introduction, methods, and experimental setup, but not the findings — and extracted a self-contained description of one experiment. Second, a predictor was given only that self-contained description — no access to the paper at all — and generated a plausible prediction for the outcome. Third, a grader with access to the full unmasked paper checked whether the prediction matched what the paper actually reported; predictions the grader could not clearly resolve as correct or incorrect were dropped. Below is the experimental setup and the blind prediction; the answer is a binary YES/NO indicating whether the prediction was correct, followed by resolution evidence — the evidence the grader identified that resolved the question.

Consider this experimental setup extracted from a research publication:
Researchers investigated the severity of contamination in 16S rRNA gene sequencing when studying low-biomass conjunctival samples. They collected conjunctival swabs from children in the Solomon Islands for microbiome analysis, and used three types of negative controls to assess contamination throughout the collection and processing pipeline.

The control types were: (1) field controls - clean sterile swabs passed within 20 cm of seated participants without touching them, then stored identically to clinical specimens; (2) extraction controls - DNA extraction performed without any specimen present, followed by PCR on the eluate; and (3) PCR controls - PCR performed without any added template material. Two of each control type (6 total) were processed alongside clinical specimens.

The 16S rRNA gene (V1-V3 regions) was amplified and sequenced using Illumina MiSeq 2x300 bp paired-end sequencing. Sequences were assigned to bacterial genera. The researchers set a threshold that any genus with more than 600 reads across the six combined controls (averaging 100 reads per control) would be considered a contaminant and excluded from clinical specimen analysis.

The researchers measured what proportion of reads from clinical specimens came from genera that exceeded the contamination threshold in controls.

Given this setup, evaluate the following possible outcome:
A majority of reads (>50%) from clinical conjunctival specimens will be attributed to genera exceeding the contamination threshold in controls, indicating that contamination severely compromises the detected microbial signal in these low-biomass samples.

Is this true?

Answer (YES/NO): YES